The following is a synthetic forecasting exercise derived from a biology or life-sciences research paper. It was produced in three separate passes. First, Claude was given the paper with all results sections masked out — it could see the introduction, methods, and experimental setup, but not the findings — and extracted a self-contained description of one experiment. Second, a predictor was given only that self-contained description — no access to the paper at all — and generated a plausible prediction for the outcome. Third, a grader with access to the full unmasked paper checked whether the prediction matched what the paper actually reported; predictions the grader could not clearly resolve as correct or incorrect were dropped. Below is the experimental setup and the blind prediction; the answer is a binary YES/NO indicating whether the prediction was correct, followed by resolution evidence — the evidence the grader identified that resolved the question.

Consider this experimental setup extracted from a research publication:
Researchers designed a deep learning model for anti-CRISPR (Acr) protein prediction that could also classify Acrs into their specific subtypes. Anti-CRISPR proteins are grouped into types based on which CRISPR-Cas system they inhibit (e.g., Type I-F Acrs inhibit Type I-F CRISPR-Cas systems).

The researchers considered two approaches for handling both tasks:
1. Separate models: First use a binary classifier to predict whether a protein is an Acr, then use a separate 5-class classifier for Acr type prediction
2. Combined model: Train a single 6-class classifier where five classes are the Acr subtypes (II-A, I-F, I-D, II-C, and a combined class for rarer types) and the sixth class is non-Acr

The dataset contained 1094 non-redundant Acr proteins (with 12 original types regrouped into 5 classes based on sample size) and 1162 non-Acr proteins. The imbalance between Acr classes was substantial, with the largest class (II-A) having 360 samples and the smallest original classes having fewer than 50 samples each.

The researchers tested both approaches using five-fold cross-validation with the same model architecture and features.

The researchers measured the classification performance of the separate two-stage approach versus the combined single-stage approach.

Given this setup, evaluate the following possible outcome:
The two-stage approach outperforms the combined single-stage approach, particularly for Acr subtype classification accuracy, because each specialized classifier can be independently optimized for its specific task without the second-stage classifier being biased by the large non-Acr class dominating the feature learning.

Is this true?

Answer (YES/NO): YES